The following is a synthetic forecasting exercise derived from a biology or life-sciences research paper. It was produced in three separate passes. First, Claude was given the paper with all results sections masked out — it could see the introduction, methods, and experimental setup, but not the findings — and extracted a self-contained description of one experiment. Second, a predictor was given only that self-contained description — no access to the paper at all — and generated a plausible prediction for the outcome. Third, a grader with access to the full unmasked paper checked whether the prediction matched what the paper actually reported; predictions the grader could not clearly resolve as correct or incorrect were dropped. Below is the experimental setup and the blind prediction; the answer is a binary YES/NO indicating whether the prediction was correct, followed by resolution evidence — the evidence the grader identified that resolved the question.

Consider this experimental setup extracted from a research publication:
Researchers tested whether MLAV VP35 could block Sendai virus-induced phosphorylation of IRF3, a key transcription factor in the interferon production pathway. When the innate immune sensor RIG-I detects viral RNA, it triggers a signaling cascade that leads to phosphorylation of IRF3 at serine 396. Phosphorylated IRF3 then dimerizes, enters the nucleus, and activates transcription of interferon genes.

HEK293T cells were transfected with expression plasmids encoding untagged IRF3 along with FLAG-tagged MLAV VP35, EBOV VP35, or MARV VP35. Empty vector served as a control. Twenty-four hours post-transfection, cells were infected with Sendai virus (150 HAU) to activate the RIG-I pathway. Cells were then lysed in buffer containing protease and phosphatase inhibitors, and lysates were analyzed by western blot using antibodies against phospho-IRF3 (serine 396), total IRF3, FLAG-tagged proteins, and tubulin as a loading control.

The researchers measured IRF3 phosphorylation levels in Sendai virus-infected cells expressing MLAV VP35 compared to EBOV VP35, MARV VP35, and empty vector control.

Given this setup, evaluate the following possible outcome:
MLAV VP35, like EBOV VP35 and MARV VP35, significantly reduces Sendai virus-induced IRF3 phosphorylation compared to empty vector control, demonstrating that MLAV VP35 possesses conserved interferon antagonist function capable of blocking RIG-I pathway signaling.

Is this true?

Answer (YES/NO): YES